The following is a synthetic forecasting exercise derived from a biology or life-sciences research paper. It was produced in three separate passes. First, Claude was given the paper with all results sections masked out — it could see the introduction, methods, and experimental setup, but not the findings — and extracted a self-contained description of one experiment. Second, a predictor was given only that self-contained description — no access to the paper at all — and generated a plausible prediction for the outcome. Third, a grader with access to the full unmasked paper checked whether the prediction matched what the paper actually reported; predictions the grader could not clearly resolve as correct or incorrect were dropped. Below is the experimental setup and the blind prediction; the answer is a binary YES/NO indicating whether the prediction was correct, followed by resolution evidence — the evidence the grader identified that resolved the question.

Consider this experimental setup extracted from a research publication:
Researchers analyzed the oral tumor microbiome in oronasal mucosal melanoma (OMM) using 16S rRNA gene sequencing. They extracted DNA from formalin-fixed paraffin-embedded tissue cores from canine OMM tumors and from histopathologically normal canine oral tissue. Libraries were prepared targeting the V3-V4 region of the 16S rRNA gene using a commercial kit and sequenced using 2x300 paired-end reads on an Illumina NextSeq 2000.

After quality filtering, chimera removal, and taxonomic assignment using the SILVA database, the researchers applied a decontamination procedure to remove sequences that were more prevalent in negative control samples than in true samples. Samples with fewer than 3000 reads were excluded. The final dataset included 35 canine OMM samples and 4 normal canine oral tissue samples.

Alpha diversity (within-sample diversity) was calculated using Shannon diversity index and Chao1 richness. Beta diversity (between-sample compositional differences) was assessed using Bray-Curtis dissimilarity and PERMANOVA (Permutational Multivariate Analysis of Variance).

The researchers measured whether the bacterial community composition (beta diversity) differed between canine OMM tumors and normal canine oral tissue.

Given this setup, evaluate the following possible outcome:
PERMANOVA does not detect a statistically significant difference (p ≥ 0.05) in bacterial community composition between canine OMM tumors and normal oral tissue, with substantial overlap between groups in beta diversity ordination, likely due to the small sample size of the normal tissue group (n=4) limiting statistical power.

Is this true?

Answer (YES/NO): NO